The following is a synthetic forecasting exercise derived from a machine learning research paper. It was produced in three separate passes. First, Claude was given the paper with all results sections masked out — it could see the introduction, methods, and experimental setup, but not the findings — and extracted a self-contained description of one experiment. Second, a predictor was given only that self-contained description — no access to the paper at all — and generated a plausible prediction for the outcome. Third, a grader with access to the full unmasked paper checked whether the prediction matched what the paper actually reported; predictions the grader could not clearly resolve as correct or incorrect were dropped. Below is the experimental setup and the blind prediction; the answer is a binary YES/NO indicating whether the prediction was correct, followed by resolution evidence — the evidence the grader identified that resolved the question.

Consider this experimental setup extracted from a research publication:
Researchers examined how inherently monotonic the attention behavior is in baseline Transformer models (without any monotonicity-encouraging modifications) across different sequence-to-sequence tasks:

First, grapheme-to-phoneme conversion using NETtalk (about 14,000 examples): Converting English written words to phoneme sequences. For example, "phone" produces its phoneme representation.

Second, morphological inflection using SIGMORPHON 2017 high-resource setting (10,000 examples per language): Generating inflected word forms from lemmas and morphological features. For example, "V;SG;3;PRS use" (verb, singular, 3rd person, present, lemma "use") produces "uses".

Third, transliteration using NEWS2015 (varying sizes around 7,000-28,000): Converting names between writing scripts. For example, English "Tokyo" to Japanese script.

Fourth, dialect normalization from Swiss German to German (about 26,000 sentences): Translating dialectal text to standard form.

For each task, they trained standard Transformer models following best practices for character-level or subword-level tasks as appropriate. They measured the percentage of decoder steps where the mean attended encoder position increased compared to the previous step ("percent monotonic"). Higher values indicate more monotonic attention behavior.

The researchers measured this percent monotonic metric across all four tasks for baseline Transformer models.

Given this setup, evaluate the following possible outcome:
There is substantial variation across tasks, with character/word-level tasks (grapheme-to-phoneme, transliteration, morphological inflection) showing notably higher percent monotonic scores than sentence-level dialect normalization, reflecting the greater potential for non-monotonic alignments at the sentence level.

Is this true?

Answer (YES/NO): NO